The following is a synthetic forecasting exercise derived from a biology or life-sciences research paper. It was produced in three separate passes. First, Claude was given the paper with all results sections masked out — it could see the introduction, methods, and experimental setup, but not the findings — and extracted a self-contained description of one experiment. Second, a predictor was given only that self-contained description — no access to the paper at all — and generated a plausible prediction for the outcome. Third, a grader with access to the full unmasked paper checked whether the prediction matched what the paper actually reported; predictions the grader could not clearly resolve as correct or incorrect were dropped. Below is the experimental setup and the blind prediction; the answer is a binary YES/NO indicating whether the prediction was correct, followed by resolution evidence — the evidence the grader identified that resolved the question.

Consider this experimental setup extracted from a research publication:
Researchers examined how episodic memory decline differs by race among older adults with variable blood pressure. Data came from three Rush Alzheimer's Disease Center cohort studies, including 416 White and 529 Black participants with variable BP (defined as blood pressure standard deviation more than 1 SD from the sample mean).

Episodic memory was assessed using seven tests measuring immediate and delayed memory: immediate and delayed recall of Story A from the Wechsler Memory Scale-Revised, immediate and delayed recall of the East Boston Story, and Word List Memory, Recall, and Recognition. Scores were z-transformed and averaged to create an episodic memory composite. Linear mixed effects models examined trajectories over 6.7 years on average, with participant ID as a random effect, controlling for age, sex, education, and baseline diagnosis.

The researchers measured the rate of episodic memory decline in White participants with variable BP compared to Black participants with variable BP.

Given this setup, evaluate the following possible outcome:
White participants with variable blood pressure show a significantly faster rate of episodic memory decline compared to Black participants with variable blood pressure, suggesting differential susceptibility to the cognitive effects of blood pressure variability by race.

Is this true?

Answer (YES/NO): YES